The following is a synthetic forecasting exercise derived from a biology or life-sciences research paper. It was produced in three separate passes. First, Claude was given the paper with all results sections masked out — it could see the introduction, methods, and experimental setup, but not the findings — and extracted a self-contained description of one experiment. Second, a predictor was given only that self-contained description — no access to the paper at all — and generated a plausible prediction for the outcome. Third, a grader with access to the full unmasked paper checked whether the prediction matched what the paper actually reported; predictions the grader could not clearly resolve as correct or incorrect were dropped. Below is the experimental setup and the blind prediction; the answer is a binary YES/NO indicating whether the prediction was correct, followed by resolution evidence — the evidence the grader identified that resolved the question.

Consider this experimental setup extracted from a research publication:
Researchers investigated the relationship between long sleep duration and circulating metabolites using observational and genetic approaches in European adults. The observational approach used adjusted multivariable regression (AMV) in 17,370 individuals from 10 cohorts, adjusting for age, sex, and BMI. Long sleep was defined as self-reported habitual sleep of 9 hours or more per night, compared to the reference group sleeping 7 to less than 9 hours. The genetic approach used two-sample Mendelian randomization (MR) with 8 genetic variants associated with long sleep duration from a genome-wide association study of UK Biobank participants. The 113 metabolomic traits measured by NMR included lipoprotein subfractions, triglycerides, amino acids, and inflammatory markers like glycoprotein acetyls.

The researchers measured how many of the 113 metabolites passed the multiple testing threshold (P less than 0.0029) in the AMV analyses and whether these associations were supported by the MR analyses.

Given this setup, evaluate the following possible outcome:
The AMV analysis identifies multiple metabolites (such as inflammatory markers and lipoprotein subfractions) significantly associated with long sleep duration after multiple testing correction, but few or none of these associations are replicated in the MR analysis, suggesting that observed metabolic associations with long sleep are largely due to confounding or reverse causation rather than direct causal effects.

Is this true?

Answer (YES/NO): YES